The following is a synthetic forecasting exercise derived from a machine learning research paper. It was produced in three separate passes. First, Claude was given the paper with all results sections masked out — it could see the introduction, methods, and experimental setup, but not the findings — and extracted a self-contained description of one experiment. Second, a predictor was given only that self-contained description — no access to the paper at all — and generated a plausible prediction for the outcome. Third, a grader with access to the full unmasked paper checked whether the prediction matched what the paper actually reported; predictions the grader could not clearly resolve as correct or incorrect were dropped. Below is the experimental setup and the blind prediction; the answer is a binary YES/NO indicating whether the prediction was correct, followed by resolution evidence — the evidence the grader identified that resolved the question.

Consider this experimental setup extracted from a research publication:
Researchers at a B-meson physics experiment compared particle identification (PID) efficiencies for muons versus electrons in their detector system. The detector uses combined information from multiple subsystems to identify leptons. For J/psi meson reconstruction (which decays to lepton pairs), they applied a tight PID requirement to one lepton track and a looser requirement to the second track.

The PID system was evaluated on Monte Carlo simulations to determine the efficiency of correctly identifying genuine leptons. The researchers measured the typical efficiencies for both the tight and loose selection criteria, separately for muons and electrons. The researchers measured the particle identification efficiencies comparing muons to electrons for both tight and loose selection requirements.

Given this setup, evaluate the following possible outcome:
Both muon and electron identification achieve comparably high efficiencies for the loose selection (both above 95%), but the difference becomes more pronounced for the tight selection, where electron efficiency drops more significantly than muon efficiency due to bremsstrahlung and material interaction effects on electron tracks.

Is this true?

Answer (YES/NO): NO